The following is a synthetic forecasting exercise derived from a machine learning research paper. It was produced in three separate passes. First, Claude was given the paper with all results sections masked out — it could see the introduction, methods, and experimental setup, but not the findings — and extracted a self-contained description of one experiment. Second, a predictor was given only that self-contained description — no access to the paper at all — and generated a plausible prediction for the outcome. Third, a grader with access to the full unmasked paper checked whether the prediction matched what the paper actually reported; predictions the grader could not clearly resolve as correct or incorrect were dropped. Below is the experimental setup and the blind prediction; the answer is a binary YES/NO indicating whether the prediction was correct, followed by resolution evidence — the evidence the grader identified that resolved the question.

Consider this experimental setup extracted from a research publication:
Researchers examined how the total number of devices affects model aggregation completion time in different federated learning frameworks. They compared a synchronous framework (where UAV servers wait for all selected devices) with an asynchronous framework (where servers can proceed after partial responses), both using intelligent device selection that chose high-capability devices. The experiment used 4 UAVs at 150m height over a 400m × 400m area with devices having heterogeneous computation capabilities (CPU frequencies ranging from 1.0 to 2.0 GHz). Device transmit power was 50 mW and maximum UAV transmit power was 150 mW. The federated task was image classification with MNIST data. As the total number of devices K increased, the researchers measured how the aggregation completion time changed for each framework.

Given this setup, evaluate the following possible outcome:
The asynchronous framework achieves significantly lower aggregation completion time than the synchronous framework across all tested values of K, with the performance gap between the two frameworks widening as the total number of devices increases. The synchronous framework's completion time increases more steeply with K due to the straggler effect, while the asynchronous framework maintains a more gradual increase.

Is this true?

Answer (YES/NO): NO